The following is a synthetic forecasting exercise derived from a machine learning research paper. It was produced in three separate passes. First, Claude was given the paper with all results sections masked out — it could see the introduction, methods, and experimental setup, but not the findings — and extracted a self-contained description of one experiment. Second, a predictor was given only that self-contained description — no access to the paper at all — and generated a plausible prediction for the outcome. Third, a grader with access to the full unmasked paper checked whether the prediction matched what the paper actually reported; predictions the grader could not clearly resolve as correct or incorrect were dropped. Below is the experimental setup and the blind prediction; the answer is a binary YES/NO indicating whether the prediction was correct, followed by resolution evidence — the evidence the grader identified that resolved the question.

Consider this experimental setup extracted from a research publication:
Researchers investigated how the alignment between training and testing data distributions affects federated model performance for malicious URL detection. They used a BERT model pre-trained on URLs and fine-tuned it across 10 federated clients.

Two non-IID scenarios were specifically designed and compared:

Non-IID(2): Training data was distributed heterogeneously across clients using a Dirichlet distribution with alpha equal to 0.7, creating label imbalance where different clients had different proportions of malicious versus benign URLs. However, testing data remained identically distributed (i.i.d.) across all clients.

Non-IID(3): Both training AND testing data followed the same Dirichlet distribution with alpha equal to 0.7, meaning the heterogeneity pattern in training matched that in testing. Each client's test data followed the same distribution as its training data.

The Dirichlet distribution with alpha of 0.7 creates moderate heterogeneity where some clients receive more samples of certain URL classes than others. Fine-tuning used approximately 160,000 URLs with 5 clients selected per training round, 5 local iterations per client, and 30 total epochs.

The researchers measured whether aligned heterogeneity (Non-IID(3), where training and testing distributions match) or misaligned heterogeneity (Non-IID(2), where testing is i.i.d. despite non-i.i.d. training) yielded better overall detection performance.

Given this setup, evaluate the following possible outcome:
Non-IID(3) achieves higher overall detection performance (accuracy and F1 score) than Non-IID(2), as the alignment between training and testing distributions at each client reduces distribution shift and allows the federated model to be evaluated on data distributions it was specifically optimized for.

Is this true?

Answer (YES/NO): NO